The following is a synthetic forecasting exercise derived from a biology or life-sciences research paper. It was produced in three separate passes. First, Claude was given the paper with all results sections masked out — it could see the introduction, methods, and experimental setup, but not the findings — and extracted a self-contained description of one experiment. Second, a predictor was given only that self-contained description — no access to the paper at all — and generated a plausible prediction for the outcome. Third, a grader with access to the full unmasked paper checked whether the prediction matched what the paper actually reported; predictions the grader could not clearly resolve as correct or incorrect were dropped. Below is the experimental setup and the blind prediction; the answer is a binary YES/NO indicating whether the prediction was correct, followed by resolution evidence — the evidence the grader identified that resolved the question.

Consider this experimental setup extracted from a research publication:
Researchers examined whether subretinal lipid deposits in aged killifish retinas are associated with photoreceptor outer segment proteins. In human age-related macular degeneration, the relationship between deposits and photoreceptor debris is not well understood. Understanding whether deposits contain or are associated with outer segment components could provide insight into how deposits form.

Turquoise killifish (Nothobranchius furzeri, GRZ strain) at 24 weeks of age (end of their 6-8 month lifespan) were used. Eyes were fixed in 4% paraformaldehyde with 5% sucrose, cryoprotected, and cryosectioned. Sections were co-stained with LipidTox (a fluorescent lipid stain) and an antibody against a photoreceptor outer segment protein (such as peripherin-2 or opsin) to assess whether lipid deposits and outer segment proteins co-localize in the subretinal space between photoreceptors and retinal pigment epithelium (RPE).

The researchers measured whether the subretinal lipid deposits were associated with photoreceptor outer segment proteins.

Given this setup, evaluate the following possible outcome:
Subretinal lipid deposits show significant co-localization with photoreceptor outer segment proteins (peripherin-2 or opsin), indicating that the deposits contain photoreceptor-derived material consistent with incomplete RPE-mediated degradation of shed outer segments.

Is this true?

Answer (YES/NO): YES